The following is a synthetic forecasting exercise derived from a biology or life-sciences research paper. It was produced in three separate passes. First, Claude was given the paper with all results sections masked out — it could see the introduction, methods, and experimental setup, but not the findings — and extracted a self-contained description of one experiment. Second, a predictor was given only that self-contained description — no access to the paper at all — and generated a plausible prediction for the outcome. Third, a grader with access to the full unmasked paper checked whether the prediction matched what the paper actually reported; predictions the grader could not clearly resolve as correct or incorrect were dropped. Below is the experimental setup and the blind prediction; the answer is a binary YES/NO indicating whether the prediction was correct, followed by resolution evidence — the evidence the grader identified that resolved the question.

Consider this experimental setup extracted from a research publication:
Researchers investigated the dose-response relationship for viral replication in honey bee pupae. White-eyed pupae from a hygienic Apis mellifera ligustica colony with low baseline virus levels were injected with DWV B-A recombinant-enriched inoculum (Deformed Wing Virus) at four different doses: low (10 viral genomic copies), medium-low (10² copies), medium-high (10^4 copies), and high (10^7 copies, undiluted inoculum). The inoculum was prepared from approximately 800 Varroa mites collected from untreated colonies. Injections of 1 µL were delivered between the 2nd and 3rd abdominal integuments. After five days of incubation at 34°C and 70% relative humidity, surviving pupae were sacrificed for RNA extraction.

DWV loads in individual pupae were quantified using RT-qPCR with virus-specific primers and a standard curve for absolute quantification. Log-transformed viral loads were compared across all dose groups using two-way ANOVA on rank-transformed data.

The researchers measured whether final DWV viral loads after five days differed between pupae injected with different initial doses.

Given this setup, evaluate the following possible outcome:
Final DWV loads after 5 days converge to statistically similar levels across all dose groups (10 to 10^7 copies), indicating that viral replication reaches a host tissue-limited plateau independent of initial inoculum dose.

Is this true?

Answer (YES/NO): YES